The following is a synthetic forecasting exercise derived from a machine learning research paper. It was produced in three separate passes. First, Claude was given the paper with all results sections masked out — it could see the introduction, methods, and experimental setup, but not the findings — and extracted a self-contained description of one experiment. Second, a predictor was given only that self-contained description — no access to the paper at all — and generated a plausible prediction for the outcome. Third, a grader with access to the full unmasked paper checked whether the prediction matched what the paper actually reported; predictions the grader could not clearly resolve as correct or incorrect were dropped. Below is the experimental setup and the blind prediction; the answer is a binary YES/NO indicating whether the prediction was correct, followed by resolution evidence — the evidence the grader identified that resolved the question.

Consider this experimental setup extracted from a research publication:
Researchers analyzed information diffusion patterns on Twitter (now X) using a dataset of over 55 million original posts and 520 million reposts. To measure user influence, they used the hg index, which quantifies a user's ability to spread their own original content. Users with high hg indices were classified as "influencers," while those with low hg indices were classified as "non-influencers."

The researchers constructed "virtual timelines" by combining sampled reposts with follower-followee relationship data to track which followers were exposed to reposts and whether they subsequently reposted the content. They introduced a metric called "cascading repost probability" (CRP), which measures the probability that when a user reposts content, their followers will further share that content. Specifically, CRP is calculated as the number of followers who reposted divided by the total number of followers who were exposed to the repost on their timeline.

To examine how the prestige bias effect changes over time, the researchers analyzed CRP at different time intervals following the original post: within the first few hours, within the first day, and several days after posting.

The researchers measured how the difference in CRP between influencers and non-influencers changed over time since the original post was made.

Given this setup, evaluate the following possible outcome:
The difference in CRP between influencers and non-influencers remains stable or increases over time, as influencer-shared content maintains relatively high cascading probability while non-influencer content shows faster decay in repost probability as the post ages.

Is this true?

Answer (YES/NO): NO